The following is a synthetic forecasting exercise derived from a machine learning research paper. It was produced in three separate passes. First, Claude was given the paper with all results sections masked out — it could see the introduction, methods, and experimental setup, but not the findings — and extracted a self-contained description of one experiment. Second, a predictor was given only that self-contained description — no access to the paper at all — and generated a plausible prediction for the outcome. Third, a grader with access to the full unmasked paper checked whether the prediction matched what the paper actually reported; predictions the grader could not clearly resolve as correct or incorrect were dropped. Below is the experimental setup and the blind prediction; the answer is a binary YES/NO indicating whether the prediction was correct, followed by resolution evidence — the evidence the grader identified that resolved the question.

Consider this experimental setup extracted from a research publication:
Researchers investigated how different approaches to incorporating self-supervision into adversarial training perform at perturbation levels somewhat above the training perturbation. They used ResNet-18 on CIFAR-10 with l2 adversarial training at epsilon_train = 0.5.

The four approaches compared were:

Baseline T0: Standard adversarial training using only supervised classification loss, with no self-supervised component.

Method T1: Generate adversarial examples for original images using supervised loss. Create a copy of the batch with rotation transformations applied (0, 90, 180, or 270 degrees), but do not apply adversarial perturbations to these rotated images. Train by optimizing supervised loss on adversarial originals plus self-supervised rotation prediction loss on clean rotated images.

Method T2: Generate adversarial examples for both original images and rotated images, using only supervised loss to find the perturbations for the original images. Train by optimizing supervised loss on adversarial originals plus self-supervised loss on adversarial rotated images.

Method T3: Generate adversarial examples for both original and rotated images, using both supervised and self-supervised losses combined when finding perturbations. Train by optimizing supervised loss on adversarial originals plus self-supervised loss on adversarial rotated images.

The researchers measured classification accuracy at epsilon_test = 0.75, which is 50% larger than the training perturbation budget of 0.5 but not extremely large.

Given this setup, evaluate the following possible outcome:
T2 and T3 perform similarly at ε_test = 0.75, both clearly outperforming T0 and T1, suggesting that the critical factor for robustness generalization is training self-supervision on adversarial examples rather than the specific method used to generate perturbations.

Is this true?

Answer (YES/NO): YES